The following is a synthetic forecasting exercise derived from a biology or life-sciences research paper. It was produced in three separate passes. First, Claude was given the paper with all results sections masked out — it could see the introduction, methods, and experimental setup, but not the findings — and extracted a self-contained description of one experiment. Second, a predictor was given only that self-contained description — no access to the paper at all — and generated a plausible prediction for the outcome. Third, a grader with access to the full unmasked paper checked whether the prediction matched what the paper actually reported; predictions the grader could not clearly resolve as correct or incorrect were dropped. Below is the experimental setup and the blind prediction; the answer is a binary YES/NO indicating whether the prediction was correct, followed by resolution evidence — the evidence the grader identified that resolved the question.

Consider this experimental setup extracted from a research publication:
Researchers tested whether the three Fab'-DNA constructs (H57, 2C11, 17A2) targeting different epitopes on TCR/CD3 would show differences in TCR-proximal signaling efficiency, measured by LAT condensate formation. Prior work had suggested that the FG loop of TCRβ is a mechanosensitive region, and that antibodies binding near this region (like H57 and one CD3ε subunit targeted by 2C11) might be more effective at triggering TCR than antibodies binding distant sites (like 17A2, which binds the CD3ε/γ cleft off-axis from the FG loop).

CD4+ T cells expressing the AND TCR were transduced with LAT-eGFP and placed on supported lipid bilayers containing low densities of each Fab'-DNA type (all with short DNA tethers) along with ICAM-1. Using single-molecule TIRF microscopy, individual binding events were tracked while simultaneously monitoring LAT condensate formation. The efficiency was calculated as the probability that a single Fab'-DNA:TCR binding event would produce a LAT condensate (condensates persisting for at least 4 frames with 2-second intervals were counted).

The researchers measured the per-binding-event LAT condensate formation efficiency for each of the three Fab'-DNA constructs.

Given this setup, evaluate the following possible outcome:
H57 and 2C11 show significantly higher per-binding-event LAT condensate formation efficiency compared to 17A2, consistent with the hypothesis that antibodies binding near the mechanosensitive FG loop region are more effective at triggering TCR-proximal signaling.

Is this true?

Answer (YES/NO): NO